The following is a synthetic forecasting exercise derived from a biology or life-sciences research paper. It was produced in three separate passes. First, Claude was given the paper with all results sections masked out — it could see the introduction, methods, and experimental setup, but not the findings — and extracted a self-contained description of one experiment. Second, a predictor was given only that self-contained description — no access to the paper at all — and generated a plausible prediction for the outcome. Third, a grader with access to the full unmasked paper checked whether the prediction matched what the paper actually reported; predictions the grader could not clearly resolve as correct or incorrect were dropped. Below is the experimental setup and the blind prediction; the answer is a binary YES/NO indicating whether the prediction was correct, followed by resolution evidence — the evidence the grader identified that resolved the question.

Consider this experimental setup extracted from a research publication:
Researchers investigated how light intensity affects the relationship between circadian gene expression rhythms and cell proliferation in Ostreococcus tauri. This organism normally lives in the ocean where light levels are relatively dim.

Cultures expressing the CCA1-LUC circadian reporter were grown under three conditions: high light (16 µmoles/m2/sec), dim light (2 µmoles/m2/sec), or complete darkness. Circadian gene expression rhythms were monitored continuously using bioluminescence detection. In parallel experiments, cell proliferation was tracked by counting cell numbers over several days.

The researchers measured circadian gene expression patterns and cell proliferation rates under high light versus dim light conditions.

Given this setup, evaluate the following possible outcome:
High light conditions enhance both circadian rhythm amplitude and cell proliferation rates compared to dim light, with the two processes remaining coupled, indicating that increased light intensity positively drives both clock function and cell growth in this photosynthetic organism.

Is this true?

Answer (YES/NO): NO